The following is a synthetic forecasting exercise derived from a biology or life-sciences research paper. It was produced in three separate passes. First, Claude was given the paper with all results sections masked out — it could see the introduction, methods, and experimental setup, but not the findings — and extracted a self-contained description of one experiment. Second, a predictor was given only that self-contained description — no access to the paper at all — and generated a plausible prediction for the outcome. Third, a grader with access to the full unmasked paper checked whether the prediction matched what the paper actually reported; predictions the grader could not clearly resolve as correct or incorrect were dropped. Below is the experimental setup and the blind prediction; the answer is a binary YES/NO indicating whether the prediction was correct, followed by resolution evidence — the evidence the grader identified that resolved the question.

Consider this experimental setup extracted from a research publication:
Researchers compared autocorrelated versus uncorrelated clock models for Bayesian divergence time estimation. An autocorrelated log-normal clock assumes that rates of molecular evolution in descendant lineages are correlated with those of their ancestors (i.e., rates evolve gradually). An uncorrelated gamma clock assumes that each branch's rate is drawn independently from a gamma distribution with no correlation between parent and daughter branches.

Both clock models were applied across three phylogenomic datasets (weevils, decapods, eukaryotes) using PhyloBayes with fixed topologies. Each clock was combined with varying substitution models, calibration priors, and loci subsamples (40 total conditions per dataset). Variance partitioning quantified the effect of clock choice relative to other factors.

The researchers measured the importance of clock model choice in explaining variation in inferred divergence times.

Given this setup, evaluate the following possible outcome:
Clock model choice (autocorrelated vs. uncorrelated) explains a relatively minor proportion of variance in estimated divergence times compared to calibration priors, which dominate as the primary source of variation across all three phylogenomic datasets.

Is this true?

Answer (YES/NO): NO